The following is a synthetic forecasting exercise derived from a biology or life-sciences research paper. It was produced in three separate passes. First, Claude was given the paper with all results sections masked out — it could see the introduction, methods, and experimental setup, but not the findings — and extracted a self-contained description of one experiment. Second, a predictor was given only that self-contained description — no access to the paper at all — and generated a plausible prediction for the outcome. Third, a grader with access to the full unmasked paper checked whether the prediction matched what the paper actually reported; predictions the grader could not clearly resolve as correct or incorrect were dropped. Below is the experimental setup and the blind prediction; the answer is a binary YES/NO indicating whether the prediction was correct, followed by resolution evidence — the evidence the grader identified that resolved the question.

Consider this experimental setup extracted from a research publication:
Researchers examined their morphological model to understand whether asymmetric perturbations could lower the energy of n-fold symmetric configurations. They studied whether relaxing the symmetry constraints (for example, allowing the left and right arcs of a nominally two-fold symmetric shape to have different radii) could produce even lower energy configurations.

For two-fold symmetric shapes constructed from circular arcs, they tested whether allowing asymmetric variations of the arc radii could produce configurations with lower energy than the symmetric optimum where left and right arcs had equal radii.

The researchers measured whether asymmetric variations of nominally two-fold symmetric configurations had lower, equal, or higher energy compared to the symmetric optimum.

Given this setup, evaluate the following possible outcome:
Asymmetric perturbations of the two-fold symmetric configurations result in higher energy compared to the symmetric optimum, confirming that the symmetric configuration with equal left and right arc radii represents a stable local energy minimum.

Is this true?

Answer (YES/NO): YES